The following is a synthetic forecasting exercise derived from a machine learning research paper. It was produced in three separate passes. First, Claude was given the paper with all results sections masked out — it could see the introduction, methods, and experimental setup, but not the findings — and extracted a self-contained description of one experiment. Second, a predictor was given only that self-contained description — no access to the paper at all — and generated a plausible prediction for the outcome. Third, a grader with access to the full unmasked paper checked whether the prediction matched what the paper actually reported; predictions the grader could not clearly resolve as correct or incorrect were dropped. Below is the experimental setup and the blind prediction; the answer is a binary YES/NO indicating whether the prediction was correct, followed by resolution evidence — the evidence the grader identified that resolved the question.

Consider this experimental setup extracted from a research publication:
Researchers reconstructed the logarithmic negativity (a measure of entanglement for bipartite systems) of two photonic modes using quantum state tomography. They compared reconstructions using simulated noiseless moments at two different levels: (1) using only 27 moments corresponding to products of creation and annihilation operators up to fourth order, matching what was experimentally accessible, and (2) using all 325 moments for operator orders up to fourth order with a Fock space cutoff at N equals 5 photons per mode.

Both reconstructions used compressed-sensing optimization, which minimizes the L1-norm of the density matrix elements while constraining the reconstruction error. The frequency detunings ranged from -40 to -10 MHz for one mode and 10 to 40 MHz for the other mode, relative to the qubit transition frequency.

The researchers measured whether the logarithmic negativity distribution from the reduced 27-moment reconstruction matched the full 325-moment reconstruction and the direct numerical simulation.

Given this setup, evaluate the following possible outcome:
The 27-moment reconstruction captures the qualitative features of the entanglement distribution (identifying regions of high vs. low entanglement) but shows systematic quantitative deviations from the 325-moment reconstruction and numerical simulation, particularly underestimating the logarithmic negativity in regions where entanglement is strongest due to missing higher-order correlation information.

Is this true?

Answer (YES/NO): NO